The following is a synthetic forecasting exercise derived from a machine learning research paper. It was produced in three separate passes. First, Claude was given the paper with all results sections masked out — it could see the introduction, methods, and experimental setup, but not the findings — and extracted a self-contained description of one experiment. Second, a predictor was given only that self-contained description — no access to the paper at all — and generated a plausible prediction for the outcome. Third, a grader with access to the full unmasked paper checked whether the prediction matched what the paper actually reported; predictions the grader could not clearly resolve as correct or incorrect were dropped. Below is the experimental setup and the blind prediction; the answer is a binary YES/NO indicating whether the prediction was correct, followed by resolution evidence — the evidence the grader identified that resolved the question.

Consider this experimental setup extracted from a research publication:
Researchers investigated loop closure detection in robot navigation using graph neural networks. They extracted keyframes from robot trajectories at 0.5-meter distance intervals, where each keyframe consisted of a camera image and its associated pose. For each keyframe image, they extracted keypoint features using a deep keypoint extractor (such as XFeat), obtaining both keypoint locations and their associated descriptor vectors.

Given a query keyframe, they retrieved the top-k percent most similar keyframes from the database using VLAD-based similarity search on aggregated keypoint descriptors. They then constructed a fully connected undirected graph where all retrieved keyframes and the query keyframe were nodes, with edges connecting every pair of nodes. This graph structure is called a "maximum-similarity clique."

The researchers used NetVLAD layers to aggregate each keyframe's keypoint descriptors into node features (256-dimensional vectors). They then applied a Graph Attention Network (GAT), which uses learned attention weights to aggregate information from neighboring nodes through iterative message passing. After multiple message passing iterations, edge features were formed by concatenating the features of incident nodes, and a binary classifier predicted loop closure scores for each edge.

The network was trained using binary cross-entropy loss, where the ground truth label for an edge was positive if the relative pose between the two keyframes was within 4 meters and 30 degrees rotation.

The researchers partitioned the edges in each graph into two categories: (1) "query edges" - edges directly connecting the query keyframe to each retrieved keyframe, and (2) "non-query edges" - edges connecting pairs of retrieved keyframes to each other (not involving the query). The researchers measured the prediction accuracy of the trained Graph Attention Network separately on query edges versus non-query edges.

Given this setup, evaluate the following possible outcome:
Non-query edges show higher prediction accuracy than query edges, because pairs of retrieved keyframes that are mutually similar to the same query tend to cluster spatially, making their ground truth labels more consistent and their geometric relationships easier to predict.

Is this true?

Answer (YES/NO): NO